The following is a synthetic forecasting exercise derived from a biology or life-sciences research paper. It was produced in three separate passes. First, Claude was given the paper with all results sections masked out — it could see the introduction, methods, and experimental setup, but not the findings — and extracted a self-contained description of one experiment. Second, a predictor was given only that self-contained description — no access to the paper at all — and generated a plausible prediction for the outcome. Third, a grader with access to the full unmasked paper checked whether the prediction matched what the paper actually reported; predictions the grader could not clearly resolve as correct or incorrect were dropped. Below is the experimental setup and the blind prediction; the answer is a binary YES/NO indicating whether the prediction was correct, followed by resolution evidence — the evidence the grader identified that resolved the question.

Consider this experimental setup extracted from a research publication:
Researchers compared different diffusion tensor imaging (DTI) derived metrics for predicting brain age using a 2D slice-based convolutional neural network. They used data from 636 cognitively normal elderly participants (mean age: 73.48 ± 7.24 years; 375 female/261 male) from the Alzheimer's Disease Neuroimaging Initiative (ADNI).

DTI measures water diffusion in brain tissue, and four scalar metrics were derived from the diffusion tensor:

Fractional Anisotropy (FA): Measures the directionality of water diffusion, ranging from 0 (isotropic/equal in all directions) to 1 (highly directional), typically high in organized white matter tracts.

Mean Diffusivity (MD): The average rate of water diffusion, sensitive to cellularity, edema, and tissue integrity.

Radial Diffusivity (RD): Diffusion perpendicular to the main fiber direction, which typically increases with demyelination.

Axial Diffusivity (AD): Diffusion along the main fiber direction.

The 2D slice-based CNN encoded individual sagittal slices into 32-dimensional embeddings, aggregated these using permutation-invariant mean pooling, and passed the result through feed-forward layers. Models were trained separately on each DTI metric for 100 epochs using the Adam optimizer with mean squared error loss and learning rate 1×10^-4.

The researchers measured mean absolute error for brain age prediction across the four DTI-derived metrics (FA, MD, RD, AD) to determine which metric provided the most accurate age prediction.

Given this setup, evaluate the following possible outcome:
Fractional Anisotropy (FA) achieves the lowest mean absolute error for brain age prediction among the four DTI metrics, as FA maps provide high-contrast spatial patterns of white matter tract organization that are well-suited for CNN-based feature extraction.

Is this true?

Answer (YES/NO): NO